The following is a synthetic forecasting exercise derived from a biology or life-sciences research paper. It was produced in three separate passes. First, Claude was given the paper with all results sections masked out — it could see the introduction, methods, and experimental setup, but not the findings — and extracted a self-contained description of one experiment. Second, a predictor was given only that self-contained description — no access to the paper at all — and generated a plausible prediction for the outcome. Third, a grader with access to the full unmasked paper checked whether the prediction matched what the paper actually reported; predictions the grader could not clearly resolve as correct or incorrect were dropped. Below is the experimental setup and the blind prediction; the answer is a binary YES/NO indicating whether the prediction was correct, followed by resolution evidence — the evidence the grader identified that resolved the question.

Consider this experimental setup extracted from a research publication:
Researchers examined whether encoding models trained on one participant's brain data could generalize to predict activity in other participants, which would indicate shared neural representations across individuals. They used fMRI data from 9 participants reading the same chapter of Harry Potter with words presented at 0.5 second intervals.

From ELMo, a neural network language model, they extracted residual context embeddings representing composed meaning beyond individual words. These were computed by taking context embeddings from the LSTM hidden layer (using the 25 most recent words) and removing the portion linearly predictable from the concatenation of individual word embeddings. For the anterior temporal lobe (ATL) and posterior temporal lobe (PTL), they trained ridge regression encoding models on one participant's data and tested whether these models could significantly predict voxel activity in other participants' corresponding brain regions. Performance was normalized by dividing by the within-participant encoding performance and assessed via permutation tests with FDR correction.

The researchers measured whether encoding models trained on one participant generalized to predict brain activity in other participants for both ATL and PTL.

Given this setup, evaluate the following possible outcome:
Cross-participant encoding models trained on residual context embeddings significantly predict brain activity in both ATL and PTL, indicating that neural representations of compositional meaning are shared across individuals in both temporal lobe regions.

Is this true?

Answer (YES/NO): NO